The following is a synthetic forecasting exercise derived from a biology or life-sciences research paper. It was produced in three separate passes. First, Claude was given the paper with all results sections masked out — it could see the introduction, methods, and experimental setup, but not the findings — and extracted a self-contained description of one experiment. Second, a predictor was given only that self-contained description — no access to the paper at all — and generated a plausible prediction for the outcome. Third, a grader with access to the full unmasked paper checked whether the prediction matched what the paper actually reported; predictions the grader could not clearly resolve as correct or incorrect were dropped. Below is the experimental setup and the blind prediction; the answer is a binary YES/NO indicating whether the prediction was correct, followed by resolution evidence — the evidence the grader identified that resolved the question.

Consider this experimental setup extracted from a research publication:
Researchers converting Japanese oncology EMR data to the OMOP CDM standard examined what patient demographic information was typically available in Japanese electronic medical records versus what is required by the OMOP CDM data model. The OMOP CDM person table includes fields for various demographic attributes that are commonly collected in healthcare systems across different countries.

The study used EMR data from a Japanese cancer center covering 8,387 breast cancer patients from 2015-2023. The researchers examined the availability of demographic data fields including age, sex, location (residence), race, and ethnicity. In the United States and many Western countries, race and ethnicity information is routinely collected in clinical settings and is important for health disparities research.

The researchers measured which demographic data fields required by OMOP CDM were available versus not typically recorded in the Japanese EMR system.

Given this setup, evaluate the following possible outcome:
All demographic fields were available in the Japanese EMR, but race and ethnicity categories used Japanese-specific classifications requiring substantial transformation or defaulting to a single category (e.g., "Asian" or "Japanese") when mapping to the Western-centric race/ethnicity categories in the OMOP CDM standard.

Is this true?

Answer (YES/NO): NO